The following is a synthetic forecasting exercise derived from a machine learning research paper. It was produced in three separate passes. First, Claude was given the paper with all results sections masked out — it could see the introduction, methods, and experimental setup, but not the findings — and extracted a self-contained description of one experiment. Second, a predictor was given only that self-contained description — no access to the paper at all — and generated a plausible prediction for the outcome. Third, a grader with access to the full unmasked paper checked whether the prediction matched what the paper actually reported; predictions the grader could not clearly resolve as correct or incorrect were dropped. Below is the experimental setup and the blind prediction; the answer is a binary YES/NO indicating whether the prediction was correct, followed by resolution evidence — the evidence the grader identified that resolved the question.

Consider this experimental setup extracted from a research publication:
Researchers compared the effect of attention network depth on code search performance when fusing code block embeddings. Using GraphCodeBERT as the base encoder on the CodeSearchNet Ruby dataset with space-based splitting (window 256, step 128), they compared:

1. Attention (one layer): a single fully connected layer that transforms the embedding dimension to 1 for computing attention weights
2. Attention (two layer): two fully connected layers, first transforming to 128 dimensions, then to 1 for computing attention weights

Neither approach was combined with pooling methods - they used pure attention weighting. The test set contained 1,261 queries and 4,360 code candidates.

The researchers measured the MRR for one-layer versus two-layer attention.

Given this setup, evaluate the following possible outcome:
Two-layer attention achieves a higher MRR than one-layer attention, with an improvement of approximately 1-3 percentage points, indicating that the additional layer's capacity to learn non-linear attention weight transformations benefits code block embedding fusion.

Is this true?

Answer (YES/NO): NO